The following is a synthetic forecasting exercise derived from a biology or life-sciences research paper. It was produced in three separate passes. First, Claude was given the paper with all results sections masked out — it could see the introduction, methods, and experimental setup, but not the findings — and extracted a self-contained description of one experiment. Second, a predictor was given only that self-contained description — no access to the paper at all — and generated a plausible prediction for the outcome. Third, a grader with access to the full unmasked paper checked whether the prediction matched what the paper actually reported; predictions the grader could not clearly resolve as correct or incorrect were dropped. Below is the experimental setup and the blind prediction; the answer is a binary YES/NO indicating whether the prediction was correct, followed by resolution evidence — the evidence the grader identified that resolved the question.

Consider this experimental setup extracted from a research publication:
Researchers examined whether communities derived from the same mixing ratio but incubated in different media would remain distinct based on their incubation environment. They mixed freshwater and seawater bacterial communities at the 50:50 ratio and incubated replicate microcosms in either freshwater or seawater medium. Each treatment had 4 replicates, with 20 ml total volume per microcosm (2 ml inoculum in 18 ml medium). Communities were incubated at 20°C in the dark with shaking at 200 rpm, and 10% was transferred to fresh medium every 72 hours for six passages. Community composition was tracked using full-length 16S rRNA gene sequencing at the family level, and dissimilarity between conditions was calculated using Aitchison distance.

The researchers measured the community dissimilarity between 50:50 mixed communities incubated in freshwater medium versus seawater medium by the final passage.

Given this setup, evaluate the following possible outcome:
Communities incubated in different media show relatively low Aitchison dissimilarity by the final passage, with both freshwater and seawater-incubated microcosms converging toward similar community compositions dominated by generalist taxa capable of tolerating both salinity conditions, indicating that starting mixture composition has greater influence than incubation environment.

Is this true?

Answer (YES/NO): NO